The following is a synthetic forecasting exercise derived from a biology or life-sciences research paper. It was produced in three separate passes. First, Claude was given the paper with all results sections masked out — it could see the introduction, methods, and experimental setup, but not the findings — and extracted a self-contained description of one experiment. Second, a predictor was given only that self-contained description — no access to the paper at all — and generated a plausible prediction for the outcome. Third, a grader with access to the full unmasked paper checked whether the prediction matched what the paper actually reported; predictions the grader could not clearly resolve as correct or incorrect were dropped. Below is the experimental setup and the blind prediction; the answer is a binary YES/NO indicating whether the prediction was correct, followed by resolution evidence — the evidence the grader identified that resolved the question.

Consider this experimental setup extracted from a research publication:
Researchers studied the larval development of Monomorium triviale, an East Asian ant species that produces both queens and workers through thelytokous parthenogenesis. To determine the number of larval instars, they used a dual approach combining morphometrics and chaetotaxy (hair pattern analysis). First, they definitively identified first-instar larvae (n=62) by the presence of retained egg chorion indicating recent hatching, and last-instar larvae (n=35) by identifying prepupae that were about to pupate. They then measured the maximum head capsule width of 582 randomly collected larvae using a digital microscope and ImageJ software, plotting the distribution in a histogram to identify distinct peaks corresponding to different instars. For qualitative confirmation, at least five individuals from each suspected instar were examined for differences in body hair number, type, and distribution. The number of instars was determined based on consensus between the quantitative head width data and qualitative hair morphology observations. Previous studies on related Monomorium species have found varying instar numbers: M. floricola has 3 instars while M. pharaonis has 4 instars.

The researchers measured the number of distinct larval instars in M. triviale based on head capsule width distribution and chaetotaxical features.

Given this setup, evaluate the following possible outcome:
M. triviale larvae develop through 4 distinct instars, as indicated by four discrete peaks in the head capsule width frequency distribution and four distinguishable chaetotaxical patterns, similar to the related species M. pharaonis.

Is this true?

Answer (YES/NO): NO